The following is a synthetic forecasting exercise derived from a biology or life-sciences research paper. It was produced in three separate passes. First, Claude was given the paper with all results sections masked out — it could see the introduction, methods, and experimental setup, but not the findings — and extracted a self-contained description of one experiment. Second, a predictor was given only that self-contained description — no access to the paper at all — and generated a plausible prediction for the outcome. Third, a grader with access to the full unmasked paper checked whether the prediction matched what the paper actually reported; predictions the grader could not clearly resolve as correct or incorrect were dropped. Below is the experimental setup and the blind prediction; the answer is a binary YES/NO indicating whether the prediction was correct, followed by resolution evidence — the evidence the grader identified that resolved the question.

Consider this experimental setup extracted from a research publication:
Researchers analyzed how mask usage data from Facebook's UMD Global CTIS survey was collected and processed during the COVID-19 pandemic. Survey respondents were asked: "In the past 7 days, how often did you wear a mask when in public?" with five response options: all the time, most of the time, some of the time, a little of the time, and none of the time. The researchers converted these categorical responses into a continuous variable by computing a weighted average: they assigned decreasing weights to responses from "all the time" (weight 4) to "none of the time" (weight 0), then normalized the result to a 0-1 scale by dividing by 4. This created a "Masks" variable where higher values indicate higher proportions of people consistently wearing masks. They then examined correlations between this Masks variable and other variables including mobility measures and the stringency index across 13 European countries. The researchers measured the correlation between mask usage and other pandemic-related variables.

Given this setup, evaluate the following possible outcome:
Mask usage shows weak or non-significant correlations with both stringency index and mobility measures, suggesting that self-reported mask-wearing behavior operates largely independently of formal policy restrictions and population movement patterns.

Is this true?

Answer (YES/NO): NO